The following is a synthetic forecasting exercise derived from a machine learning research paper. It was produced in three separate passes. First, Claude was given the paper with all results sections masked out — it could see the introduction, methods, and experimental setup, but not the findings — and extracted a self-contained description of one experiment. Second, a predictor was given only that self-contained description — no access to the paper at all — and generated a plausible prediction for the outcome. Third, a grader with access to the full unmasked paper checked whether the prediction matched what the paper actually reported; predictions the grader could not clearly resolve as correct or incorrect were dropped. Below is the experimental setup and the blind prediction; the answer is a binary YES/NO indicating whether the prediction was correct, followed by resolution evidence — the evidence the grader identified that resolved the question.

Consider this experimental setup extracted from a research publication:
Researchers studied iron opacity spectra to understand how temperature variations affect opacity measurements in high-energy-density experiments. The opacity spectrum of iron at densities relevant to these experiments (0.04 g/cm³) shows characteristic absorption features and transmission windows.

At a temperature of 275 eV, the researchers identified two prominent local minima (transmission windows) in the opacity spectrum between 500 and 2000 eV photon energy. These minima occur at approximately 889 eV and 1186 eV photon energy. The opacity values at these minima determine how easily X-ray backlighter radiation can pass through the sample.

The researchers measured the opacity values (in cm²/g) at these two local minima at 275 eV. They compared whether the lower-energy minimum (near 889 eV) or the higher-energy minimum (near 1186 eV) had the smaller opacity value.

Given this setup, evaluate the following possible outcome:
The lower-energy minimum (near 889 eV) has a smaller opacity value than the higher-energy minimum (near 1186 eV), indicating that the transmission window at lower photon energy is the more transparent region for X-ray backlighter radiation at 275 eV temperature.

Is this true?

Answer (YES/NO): NO